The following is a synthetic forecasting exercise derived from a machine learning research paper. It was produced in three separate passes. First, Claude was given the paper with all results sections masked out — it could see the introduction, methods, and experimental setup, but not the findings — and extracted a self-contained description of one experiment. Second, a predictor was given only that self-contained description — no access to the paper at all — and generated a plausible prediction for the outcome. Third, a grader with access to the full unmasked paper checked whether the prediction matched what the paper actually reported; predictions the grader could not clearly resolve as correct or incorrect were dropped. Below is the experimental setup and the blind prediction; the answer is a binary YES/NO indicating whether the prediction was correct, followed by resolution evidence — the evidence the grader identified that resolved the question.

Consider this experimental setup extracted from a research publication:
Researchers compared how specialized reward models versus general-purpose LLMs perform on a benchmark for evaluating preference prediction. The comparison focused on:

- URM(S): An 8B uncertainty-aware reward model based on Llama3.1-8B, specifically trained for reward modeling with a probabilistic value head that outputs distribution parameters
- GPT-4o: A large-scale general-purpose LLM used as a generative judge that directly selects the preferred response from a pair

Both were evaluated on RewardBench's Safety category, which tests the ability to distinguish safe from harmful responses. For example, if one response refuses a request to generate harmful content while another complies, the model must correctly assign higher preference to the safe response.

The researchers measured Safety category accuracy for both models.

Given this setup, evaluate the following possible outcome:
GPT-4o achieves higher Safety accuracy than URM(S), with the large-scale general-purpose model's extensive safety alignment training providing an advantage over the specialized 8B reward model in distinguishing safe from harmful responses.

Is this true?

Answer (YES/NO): NO